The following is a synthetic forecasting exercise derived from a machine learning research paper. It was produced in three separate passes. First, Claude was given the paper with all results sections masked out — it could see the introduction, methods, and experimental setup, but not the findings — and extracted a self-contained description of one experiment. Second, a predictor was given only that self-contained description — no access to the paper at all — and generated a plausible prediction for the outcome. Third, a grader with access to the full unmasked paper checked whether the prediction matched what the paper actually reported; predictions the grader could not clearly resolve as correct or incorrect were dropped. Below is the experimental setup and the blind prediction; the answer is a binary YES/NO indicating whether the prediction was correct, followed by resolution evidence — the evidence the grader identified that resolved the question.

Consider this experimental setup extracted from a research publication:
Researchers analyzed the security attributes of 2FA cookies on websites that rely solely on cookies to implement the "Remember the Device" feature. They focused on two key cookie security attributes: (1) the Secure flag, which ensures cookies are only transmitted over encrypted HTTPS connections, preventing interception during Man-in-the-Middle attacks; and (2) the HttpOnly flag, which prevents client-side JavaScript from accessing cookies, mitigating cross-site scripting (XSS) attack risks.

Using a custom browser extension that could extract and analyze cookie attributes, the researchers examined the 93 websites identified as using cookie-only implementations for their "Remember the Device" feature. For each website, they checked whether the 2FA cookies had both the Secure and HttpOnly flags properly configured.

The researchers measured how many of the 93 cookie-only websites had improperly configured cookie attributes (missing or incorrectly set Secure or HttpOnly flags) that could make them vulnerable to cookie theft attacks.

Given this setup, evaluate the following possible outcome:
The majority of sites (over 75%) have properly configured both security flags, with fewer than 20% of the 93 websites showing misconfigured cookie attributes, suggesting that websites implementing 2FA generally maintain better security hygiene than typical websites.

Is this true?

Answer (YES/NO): YES